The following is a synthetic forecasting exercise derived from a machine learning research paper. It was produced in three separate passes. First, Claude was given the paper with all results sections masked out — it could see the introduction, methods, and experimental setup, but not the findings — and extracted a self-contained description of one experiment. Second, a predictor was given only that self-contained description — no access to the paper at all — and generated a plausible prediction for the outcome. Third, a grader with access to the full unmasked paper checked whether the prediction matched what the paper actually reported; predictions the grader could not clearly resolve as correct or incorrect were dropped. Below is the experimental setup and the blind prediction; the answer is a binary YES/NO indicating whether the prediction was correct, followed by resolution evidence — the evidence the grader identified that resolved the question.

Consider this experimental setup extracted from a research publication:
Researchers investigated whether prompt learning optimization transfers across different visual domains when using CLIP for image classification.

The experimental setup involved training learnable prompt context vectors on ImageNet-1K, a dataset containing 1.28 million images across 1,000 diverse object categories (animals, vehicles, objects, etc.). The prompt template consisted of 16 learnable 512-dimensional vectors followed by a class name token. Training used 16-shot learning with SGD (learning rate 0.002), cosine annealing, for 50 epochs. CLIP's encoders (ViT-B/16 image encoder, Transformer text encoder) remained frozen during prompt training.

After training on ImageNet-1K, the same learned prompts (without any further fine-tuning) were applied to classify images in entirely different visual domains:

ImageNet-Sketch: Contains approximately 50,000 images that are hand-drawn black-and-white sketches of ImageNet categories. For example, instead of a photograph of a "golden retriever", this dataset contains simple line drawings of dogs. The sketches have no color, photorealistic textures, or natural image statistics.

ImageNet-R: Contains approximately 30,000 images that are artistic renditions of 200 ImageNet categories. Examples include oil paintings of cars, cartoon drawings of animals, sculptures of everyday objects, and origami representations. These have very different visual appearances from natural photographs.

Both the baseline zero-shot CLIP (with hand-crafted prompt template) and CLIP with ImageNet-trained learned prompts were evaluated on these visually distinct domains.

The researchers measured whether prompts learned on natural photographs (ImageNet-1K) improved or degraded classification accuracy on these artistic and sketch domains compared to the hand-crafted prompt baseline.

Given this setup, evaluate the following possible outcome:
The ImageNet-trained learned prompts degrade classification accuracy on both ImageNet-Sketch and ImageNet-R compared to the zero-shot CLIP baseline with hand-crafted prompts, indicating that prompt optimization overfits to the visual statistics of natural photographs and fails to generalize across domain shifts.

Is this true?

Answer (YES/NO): NO